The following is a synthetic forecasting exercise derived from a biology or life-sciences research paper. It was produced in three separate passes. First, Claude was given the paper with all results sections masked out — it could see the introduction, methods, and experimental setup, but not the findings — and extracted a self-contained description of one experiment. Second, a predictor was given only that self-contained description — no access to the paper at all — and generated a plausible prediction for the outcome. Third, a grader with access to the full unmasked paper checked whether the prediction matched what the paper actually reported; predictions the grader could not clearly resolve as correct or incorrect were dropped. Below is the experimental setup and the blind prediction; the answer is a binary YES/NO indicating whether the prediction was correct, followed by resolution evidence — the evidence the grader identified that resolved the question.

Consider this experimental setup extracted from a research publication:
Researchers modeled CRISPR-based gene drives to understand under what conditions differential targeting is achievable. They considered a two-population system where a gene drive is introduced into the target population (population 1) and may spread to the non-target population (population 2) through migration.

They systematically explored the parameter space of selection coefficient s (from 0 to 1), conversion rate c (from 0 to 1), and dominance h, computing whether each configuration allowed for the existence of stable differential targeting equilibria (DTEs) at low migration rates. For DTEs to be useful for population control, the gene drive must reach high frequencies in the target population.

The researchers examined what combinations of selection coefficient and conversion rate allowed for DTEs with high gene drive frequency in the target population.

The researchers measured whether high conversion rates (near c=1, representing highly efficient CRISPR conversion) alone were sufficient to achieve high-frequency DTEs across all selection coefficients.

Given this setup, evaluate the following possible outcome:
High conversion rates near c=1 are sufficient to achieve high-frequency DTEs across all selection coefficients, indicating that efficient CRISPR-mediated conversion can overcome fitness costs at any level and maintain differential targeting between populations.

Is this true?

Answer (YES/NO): NO